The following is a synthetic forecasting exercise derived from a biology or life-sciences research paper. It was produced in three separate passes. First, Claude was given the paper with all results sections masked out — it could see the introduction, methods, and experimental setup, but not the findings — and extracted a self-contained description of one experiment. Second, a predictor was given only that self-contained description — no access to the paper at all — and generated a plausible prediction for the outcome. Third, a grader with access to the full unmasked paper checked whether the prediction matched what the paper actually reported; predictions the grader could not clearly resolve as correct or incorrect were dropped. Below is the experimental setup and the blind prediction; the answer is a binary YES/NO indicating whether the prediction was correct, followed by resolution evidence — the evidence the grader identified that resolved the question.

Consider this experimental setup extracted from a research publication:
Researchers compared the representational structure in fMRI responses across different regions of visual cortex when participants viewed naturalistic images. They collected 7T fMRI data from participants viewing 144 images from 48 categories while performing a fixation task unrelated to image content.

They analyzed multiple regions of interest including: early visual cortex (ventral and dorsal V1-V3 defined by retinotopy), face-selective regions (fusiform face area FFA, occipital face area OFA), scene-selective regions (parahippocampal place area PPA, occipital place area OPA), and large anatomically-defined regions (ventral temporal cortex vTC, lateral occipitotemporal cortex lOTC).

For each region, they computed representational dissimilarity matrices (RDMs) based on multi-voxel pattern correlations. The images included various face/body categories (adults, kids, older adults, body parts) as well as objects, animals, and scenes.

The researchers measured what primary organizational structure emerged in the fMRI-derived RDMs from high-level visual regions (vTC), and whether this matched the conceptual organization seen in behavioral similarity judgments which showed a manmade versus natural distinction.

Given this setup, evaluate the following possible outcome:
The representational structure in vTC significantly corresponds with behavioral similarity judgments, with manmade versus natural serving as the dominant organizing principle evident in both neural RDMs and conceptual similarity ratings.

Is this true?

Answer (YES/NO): NO